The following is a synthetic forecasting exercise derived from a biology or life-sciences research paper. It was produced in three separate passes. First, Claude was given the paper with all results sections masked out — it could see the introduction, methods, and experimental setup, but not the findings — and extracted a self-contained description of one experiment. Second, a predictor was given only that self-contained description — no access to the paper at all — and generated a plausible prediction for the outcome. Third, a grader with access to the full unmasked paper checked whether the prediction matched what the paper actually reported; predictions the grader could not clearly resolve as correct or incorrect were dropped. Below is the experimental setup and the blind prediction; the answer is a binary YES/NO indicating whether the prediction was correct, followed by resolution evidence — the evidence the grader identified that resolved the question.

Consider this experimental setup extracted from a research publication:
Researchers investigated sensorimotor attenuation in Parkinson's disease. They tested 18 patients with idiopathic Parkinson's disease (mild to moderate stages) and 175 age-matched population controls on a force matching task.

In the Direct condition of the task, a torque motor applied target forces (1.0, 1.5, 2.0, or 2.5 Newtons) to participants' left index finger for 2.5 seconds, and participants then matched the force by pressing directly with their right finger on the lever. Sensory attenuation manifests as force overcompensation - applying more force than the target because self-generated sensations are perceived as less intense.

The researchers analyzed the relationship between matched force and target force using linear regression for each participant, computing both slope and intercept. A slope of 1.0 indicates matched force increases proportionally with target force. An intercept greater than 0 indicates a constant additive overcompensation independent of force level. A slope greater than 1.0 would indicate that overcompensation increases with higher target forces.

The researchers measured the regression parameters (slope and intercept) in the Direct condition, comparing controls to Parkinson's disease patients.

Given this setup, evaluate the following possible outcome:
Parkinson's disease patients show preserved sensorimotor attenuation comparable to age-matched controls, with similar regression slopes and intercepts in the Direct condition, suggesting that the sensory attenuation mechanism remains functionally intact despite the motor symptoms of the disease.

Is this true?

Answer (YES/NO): NO